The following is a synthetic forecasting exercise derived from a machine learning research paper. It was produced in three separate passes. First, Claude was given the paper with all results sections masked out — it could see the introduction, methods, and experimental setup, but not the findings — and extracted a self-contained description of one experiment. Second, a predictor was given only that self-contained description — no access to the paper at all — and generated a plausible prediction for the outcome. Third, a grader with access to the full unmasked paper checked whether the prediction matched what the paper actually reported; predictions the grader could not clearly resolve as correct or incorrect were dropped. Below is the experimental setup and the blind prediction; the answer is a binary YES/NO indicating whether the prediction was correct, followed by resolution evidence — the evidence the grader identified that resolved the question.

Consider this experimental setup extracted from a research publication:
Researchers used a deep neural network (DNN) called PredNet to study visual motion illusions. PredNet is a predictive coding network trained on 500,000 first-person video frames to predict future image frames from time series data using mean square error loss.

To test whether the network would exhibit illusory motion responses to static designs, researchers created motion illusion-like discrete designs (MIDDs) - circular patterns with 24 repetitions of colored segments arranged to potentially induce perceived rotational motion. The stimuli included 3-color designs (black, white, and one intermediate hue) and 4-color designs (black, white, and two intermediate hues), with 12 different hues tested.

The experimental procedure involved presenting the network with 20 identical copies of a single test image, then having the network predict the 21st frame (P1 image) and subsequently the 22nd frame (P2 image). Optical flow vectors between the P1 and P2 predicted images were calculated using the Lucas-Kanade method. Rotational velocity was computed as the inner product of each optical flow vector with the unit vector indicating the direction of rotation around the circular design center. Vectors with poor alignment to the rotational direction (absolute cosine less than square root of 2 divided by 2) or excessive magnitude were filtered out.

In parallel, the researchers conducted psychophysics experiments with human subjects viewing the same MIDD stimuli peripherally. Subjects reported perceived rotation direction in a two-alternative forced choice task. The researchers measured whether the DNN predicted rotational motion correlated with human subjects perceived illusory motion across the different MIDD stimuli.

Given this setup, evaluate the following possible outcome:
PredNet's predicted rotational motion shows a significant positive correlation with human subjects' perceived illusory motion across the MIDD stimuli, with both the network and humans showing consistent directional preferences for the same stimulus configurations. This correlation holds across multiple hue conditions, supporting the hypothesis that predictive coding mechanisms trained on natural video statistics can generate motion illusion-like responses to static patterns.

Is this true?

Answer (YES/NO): NO